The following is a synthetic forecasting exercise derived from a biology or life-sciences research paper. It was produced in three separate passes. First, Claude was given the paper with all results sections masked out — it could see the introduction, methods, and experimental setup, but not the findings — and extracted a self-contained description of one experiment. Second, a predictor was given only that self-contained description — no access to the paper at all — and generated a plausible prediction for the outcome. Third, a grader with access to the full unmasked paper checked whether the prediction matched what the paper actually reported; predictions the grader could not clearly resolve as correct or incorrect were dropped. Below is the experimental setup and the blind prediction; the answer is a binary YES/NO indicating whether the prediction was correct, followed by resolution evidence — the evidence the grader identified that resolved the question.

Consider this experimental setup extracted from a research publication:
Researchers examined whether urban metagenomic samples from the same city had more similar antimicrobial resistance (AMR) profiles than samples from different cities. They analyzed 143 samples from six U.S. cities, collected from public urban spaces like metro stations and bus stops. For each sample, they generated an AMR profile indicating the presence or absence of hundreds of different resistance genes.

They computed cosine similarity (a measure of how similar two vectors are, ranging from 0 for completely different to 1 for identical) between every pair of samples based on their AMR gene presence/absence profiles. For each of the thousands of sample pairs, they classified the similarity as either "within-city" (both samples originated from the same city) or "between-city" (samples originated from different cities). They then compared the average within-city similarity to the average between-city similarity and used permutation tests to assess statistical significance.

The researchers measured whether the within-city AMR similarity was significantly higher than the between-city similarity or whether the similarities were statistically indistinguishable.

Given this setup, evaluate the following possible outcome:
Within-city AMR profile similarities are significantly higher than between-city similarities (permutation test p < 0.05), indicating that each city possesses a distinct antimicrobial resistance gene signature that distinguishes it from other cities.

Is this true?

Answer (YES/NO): YES